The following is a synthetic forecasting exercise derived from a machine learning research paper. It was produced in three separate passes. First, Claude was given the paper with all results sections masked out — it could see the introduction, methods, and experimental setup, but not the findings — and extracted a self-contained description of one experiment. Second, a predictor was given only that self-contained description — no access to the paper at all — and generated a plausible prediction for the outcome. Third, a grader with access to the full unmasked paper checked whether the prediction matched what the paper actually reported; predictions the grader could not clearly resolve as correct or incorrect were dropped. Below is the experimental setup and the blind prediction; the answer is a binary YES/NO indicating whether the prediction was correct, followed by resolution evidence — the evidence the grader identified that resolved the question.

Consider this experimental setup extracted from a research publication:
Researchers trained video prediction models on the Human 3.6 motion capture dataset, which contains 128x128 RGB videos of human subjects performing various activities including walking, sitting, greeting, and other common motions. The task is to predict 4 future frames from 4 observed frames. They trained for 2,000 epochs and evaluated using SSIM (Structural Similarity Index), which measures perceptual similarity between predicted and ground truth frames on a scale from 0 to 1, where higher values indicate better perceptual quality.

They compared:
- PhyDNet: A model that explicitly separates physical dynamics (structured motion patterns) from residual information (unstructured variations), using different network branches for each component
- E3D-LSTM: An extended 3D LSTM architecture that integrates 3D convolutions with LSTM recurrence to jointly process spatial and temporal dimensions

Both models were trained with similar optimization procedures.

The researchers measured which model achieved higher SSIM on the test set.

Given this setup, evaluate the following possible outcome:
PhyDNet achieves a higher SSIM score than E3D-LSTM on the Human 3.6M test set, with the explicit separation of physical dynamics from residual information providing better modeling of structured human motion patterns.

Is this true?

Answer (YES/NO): YES